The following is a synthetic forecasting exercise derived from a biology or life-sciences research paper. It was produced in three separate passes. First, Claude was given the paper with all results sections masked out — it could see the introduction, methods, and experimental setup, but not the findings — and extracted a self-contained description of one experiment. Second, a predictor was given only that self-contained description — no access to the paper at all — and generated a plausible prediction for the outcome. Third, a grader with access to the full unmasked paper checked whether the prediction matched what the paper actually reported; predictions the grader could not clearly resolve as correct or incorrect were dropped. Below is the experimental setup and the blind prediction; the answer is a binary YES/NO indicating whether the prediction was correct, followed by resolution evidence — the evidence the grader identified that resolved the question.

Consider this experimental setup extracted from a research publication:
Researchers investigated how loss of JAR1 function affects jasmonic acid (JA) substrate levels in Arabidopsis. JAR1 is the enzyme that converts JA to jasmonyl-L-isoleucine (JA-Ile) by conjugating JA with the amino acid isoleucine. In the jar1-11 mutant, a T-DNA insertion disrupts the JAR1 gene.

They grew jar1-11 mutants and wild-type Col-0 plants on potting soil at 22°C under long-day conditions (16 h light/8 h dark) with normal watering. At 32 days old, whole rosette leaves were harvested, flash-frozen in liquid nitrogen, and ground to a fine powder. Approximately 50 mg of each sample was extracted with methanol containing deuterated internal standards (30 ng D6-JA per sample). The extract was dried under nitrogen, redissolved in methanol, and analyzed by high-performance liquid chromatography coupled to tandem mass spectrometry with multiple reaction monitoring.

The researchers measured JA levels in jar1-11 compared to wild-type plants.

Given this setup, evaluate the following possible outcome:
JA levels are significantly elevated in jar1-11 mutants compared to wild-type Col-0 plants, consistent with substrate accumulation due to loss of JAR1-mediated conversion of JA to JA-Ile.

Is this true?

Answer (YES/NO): NO